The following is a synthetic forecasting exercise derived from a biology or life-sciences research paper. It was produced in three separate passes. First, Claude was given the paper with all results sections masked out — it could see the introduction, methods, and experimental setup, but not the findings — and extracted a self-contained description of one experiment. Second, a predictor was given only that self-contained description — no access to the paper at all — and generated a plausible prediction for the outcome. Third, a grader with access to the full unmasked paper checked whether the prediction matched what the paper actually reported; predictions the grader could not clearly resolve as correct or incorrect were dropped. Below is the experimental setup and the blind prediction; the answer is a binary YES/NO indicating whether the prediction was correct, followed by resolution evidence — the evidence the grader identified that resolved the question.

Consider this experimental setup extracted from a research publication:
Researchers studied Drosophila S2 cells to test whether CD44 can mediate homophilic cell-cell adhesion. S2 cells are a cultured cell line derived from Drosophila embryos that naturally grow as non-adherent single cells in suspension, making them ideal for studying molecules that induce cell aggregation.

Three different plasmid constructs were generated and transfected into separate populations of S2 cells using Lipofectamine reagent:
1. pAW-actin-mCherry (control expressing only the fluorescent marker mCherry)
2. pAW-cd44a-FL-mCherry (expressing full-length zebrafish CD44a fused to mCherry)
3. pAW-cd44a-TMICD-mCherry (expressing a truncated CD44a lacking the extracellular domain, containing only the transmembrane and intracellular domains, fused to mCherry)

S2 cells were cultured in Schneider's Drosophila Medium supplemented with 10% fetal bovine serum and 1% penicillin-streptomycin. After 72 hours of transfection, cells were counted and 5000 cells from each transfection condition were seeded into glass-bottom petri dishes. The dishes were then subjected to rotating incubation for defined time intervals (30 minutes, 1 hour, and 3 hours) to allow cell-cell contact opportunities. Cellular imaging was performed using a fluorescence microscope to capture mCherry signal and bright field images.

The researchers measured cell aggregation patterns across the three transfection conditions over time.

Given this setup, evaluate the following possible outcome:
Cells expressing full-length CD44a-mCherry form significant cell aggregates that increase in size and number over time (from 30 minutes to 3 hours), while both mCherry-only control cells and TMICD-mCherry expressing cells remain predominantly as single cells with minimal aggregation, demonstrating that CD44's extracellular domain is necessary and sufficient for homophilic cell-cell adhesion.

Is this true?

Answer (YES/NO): YES